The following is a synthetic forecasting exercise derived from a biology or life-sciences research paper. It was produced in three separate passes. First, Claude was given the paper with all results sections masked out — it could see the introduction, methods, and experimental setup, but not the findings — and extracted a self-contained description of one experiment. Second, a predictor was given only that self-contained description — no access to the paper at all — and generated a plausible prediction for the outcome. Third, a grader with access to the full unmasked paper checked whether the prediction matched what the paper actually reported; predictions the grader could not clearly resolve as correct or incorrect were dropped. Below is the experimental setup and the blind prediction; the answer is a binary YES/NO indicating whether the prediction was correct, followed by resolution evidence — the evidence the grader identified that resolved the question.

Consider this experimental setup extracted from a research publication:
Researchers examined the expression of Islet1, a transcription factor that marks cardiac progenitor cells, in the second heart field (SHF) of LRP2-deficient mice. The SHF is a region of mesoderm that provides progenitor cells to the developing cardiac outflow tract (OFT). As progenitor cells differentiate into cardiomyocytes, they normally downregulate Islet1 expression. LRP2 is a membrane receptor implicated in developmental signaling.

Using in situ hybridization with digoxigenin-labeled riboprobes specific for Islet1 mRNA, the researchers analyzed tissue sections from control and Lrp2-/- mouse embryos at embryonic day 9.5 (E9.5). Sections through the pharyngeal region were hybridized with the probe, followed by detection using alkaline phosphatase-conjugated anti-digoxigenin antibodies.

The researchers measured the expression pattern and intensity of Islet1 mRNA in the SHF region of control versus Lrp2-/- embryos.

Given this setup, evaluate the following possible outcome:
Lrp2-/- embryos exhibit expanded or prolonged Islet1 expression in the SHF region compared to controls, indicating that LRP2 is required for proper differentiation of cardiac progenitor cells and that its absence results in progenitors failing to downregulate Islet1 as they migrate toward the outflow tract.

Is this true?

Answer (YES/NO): NO